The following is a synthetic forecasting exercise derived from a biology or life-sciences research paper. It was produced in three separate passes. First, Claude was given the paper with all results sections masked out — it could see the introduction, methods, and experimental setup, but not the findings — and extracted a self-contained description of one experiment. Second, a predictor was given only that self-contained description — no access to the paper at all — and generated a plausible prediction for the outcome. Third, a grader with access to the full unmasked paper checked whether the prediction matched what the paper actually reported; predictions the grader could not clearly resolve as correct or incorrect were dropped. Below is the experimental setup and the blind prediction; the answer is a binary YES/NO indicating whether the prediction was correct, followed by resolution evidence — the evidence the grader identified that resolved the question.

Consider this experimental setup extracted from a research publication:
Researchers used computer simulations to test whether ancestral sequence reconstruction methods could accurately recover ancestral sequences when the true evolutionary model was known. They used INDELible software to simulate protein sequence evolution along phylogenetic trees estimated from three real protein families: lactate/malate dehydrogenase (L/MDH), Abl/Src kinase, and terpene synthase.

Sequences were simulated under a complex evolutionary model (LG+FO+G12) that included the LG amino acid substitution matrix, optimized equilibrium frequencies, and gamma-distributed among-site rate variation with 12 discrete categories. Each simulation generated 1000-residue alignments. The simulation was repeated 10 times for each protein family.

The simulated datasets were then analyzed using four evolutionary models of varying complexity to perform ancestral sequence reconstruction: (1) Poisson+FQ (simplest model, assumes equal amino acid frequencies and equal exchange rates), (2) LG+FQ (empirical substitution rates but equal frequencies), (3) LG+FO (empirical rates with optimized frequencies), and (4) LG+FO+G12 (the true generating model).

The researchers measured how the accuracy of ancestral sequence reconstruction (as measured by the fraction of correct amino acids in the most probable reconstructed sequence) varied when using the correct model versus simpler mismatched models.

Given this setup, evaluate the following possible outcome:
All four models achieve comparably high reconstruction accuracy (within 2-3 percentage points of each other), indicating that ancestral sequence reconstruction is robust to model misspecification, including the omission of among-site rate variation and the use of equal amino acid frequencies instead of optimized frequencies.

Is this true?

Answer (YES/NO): NO